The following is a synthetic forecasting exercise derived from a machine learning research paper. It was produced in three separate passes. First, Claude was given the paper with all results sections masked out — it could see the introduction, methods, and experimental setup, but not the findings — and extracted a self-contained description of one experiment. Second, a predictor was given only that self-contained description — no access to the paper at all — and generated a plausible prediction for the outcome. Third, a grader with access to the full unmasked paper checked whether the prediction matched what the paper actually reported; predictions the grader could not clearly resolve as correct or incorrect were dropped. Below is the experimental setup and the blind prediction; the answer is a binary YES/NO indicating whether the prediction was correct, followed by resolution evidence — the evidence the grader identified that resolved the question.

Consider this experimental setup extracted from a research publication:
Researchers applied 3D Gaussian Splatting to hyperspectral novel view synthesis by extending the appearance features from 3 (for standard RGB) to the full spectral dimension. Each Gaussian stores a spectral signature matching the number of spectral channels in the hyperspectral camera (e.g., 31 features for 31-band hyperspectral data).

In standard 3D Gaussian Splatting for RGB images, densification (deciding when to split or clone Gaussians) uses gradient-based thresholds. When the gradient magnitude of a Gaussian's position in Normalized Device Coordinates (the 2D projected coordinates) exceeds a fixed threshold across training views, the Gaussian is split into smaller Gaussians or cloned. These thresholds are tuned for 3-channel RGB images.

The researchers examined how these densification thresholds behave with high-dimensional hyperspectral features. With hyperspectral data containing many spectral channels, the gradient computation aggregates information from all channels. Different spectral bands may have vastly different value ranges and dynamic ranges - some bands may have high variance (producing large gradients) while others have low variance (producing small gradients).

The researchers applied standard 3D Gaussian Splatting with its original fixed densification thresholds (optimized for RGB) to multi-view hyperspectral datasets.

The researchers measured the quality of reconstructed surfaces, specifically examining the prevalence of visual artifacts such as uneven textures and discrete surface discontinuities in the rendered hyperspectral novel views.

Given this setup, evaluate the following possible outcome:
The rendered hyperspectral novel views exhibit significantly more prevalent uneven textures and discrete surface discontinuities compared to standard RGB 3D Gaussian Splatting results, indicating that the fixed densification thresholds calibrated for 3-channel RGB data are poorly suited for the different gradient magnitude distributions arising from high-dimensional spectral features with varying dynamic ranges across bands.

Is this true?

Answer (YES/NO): YES